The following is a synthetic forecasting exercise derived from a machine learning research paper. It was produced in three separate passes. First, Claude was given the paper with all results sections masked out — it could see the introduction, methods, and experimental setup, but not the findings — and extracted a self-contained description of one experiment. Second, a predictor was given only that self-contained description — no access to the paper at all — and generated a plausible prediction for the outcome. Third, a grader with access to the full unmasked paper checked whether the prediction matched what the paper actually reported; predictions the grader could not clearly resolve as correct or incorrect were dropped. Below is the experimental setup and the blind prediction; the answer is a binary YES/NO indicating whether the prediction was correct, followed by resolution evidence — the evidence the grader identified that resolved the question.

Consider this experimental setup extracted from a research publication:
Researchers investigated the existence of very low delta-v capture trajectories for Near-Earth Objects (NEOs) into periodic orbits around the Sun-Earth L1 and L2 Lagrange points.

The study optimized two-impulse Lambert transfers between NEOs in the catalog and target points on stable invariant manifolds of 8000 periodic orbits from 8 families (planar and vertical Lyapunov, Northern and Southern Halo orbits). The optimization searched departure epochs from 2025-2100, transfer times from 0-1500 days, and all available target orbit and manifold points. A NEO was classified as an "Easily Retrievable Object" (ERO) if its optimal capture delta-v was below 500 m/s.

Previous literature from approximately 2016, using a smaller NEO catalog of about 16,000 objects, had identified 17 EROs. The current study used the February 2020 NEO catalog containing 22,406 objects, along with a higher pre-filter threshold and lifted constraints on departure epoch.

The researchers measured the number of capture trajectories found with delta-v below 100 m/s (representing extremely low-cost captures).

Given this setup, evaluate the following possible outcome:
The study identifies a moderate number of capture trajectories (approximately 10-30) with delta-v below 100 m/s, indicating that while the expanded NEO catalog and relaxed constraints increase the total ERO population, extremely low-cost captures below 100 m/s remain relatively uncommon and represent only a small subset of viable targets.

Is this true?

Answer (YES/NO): YES